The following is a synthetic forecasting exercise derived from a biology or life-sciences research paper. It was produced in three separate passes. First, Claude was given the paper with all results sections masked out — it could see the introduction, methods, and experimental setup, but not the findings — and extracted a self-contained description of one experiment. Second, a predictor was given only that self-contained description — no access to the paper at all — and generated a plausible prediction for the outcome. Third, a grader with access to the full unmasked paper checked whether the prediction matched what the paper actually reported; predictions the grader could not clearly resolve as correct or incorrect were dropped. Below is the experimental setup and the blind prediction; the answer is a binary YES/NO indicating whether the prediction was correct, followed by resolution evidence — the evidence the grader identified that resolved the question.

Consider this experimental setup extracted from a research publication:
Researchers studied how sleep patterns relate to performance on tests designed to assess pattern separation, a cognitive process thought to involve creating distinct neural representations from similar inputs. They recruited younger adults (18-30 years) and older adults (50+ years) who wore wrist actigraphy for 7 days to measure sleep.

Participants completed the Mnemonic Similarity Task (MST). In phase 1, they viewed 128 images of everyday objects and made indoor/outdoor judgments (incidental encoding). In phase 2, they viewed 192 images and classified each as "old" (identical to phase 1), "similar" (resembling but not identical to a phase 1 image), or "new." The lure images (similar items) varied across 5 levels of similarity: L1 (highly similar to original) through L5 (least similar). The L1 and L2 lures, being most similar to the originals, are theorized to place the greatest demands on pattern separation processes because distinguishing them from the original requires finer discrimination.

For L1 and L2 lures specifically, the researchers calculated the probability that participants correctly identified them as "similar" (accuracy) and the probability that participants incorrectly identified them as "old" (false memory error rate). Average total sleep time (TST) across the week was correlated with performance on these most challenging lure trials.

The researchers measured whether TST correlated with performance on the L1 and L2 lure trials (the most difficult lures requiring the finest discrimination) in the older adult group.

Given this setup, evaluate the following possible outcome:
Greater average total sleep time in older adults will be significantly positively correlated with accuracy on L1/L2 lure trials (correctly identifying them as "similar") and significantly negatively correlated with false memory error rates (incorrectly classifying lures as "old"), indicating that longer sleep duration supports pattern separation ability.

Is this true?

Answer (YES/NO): NO